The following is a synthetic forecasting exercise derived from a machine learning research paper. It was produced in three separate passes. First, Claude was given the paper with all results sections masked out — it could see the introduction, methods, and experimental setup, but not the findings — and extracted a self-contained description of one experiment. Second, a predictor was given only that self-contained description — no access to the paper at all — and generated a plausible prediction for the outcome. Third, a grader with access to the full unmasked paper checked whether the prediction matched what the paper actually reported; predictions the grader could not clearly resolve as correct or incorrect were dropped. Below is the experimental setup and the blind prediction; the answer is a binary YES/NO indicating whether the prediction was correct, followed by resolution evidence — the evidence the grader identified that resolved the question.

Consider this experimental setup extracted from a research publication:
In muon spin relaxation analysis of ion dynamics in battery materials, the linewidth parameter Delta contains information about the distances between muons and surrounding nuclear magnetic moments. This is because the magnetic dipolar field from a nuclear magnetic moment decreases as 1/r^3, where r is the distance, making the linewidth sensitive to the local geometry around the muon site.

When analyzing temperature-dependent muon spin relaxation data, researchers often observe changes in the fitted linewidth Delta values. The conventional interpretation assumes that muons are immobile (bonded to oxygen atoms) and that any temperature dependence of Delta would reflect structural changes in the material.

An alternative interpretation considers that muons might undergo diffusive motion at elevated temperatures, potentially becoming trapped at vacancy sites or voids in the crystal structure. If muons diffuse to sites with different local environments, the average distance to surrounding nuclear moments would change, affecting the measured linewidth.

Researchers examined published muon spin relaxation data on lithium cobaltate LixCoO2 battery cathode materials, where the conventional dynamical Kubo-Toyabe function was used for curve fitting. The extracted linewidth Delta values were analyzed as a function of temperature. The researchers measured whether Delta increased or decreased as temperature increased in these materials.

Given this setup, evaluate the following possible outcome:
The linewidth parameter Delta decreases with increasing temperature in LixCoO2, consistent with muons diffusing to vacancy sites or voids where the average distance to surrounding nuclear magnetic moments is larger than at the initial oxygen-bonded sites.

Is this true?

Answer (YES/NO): YES